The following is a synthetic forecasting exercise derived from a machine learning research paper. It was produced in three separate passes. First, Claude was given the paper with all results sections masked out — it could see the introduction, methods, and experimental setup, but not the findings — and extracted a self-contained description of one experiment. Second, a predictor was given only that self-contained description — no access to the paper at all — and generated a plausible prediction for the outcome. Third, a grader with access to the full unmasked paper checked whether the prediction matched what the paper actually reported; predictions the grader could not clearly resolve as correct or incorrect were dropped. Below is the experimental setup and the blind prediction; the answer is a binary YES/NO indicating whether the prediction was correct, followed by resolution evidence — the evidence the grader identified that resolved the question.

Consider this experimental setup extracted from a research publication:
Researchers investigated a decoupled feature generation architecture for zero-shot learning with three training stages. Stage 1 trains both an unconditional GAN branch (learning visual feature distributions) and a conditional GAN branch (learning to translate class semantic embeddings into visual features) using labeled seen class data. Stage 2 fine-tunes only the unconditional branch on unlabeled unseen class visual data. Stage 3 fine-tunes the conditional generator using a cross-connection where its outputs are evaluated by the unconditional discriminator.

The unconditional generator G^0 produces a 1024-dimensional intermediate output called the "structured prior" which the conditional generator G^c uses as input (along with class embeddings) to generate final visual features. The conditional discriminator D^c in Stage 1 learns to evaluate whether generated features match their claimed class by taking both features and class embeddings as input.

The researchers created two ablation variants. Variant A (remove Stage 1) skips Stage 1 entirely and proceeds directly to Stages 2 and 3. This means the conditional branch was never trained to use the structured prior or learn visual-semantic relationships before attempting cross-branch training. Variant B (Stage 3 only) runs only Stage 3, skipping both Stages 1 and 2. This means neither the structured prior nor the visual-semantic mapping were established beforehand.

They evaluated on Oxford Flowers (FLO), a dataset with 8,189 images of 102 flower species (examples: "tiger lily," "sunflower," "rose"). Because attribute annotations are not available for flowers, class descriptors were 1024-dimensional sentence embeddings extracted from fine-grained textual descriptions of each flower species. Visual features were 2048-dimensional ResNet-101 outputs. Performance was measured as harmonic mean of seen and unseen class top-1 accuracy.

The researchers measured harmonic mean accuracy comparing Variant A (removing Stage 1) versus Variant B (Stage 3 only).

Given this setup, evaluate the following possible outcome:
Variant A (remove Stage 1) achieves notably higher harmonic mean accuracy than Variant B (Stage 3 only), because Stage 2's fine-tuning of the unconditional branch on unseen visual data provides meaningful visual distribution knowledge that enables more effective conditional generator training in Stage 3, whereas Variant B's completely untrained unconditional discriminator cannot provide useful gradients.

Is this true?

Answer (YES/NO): NO